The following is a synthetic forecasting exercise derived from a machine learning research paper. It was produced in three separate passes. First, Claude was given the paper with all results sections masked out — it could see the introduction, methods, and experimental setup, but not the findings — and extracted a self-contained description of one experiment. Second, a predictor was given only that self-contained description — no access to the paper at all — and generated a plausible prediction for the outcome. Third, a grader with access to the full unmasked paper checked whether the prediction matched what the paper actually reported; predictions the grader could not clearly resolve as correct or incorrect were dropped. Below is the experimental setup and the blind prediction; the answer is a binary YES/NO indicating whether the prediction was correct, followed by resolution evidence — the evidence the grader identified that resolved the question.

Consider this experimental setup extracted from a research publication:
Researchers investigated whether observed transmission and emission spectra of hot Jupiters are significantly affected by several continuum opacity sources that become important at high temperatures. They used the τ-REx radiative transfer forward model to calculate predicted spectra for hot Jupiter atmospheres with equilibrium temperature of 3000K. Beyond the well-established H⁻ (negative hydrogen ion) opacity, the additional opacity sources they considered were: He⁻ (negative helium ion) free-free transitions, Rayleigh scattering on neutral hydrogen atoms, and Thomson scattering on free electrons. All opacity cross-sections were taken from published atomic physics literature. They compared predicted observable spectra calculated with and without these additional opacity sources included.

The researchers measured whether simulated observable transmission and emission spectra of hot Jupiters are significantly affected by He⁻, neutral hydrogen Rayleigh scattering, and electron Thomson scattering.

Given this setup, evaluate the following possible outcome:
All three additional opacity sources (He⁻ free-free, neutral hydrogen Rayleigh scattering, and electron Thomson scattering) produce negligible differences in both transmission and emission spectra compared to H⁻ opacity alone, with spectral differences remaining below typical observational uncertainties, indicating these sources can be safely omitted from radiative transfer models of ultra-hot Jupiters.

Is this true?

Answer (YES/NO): NO